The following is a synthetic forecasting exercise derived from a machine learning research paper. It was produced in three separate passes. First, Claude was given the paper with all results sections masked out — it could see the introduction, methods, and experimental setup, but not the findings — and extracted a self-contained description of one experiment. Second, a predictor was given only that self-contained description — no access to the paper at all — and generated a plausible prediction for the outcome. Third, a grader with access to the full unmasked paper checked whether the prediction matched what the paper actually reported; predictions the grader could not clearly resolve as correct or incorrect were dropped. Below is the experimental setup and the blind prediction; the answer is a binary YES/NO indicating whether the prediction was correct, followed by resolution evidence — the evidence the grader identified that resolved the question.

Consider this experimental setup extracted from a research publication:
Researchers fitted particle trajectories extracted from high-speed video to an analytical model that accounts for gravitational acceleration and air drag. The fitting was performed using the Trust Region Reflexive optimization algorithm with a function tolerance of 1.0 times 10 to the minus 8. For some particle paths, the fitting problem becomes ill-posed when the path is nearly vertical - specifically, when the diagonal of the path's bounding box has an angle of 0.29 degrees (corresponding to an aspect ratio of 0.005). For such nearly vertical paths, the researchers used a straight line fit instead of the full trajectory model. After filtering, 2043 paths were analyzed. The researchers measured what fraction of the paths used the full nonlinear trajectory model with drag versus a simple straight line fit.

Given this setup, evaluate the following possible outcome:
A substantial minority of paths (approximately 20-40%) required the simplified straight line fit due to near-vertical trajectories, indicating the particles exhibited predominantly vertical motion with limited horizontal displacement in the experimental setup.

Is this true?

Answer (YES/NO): NO